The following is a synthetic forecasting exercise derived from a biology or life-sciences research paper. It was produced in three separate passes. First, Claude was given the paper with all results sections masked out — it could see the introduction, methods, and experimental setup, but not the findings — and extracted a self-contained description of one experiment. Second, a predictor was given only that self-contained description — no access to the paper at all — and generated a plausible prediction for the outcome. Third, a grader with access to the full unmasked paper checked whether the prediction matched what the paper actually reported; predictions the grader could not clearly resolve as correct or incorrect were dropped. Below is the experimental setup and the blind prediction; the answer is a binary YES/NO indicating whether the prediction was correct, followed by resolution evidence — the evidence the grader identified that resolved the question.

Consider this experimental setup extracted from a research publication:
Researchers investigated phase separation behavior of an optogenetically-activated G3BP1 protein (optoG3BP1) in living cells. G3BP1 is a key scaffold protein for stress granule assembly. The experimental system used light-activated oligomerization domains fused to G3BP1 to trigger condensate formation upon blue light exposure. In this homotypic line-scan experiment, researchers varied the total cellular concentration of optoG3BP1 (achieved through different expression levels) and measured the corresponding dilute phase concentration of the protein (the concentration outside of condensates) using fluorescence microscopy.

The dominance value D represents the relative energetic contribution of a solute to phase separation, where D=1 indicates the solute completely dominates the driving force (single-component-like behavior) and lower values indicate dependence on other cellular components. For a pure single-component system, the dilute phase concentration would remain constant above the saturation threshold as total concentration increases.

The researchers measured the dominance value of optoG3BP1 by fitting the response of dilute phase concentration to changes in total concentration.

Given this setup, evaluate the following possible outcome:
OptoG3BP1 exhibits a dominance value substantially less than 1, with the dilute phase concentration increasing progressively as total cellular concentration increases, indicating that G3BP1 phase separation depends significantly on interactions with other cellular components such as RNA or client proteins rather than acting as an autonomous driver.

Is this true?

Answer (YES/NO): YES